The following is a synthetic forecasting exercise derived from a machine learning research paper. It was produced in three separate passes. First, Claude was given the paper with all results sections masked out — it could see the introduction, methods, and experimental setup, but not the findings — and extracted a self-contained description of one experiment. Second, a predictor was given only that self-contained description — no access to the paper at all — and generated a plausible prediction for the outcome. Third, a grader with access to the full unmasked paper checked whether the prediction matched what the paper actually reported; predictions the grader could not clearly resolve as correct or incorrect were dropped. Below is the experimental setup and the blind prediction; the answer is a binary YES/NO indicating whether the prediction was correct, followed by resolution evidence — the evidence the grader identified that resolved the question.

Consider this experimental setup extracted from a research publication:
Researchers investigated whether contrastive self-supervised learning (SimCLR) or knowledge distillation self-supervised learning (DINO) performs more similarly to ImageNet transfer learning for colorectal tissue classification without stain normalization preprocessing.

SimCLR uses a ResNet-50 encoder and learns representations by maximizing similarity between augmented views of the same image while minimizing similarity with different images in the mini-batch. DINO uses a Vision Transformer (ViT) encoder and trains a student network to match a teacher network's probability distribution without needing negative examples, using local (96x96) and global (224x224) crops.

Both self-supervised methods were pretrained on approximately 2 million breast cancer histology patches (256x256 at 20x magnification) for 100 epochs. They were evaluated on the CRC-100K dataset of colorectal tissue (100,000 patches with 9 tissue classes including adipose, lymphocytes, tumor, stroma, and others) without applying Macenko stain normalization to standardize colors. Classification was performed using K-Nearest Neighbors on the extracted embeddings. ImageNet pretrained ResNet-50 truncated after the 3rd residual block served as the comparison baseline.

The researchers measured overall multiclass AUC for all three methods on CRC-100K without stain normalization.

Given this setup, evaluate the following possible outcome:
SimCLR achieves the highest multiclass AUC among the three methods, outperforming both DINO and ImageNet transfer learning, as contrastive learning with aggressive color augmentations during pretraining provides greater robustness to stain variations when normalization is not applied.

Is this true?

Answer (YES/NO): NO